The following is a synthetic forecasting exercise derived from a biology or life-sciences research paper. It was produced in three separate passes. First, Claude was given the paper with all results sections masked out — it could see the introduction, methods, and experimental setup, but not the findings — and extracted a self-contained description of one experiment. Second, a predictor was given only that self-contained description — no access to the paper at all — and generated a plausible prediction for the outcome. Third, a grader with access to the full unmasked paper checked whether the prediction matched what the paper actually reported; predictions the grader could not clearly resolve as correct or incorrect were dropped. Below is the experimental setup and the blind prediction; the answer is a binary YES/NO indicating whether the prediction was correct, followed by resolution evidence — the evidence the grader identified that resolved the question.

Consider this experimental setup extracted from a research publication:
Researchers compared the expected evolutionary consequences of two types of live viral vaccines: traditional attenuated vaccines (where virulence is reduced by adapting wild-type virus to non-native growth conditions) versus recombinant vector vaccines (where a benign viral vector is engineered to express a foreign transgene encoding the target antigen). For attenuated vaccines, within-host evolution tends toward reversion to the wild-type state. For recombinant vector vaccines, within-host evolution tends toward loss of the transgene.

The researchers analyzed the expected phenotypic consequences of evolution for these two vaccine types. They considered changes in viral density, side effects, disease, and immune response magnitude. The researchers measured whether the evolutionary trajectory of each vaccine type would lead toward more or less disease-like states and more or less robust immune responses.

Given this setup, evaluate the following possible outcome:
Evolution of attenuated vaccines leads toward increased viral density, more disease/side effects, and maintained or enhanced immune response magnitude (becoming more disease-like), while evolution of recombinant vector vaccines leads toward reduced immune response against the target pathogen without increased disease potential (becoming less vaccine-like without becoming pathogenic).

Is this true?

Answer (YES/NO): YES